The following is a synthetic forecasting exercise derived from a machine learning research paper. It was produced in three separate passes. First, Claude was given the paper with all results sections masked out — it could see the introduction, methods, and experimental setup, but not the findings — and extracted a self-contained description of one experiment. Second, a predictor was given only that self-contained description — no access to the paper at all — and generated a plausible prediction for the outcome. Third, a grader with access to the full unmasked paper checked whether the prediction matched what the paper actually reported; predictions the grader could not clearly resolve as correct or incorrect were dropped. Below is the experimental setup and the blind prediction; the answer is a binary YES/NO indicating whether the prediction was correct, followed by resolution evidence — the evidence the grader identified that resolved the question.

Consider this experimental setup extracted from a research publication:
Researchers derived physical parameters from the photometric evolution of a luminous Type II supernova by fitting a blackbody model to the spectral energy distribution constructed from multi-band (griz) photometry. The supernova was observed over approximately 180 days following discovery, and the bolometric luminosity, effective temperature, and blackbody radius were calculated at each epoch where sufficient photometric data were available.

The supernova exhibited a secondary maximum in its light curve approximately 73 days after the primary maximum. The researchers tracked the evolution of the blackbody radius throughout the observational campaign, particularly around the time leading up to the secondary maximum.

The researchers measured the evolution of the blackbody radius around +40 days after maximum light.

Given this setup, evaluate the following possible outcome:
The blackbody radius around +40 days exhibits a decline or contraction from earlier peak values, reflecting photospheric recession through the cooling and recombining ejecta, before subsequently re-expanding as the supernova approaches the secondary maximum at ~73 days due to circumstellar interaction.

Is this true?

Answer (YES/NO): NO